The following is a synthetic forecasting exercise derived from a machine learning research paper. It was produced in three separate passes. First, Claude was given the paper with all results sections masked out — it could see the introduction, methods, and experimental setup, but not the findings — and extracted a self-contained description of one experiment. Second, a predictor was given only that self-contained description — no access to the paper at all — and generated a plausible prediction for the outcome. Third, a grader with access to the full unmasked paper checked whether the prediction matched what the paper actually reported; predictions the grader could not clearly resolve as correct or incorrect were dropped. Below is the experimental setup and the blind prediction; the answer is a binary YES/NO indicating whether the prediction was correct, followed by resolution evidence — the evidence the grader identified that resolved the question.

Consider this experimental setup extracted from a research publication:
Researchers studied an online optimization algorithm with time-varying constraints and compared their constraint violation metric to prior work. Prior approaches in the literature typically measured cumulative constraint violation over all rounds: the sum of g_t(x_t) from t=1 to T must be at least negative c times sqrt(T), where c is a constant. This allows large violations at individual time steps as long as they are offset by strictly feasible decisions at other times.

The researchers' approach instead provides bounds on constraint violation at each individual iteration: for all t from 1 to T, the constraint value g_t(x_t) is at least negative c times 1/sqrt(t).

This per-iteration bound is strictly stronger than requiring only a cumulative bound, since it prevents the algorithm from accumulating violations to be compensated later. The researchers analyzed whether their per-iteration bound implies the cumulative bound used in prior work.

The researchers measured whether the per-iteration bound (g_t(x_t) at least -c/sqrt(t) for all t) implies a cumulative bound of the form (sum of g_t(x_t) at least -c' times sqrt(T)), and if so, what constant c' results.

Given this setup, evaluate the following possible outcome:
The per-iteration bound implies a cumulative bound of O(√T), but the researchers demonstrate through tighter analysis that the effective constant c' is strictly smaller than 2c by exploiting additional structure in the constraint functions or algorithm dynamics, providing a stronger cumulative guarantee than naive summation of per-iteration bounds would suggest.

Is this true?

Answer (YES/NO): NO